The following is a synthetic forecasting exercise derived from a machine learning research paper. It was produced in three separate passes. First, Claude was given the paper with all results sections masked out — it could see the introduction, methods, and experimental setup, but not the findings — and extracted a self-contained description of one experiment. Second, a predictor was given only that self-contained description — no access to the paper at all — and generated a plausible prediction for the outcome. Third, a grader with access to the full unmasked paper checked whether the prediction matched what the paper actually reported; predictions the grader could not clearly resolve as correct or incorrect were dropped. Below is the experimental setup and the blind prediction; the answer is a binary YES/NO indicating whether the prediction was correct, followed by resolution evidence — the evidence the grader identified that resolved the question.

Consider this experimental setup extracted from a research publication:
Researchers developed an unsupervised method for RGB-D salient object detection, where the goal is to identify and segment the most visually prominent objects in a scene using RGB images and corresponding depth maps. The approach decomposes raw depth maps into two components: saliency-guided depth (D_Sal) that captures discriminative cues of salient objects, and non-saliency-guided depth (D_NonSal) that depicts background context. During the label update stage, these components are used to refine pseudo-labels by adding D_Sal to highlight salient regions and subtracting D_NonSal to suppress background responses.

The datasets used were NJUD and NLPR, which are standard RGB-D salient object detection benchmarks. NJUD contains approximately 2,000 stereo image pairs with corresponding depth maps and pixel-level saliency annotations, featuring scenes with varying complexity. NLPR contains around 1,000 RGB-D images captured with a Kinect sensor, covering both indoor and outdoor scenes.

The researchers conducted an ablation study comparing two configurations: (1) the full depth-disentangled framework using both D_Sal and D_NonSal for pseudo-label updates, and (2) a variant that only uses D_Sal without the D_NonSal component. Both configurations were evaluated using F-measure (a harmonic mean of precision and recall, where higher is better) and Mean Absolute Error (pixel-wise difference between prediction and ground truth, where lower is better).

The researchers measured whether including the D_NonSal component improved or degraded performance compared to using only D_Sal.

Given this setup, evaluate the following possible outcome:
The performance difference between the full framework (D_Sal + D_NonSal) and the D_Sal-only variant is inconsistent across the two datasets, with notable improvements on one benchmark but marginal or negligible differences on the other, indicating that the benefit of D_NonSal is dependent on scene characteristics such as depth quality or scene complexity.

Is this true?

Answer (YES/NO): NO